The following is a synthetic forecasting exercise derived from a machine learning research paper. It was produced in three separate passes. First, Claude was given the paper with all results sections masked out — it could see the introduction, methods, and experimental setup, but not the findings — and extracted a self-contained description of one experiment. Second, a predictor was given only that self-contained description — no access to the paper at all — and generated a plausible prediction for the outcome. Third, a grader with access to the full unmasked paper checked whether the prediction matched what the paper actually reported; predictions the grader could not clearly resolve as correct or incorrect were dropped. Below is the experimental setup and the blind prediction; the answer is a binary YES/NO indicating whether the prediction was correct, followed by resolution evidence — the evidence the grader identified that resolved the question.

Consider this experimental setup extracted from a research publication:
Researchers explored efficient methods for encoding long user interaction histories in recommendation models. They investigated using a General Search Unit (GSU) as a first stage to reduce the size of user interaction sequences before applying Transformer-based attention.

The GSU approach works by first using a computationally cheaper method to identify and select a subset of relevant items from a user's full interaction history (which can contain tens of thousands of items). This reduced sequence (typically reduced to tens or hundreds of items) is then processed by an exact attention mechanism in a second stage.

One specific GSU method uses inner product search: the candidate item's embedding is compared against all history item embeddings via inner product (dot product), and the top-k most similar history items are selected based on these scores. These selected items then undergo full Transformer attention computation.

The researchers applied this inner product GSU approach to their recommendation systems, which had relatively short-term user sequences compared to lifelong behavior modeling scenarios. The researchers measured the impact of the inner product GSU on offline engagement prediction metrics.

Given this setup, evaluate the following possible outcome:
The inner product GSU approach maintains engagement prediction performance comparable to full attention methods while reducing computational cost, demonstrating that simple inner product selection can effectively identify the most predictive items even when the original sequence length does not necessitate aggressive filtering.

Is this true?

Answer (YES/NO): NO